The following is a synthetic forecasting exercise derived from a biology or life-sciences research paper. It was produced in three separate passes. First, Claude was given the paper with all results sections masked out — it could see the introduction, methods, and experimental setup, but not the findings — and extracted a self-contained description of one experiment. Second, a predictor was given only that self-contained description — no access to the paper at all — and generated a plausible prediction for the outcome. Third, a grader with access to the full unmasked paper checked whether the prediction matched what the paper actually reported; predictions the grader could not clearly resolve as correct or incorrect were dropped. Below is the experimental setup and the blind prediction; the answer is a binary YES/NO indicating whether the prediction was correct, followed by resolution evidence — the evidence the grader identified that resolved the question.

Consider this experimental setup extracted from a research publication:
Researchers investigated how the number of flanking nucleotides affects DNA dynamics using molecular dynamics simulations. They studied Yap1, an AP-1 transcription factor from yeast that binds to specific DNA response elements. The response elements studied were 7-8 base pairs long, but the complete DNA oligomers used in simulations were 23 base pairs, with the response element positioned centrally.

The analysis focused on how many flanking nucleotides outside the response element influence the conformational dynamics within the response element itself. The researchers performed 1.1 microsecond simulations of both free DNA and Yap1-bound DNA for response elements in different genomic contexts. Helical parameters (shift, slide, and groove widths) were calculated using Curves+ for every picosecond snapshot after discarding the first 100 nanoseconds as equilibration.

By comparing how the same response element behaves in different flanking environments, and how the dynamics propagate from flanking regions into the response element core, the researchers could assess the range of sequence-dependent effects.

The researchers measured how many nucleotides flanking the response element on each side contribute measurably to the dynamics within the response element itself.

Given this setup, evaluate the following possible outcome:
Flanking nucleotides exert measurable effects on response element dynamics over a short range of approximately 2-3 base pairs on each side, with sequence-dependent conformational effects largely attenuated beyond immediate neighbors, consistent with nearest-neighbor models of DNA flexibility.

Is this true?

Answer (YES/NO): NO